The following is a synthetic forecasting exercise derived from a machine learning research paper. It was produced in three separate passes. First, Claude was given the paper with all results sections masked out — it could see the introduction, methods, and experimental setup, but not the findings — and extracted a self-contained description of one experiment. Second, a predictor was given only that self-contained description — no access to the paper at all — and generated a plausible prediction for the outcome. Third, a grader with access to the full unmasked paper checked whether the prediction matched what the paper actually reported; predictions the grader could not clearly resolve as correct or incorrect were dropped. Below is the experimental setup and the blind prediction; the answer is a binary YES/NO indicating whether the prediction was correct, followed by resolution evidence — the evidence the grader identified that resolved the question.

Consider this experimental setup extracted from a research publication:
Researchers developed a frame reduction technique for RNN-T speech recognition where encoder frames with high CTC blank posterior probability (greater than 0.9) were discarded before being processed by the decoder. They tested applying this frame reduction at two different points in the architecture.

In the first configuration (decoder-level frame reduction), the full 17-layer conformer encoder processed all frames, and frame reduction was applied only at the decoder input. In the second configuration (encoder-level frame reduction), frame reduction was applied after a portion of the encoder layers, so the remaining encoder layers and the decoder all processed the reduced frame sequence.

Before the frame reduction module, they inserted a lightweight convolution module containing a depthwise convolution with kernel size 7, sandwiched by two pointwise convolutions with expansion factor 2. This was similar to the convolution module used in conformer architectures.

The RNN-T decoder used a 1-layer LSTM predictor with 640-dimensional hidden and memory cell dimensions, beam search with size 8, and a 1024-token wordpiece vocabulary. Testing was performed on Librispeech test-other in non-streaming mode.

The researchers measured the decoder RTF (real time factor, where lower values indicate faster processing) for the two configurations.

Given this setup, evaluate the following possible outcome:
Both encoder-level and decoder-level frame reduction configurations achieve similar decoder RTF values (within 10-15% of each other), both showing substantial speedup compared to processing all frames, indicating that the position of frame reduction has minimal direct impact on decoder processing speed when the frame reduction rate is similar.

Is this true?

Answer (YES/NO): YES